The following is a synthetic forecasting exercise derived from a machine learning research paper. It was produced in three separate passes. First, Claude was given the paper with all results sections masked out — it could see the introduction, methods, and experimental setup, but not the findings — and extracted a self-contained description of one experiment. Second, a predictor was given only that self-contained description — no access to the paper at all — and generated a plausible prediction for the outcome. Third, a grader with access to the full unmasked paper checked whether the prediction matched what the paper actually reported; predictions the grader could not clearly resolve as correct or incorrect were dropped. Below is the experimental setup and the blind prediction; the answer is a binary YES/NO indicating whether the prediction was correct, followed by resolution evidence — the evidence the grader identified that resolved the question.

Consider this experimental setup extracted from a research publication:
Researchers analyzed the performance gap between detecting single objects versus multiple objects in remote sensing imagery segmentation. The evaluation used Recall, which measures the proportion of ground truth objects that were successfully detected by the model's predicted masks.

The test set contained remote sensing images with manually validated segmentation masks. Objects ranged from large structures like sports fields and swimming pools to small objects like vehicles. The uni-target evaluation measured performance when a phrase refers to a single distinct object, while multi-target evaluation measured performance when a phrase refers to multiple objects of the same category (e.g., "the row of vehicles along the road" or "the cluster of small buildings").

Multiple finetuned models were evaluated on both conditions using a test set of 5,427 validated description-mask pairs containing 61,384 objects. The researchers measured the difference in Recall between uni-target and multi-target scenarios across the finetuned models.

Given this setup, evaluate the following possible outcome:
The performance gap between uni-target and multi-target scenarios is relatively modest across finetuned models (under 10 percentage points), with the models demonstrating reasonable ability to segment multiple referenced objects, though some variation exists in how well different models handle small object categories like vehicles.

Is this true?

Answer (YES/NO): NO